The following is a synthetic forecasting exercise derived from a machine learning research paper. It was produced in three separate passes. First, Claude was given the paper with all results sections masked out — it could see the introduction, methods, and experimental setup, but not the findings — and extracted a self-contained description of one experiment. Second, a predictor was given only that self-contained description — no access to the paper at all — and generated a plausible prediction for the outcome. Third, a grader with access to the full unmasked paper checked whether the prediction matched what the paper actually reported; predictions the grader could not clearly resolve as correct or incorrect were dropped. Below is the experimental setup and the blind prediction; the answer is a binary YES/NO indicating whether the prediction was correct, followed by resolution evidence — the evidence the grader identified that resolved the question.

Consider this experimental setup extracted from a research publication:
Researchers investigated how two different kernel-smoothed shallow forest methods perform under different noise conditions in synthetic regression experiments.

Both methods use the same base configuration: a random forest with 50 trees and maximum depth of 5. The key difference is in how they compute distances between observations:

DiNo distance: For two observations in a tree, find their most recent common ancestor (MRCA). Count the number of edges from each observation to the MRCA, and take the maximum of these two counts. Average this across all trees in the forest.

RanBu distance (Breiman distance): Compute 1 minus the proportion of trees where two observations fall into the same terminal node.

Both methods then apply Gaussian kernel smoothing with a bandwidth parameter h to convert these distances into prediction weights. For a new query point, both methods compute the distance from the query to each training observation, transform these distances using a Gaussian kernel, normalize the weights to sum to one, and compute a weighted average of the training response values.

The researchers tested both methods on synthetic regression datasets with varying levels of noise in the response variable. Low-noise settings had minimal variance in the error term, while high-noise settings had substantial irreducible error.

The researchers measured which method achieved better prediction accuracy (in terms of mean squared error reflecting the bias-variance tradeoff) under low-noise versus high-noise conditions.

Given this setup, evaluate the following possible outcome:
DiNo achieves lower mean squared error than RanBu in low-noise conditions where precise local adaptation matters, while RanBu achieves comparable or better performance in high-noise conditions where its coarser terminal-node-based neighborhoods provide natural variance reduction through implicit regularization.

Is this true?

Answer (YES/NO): YES